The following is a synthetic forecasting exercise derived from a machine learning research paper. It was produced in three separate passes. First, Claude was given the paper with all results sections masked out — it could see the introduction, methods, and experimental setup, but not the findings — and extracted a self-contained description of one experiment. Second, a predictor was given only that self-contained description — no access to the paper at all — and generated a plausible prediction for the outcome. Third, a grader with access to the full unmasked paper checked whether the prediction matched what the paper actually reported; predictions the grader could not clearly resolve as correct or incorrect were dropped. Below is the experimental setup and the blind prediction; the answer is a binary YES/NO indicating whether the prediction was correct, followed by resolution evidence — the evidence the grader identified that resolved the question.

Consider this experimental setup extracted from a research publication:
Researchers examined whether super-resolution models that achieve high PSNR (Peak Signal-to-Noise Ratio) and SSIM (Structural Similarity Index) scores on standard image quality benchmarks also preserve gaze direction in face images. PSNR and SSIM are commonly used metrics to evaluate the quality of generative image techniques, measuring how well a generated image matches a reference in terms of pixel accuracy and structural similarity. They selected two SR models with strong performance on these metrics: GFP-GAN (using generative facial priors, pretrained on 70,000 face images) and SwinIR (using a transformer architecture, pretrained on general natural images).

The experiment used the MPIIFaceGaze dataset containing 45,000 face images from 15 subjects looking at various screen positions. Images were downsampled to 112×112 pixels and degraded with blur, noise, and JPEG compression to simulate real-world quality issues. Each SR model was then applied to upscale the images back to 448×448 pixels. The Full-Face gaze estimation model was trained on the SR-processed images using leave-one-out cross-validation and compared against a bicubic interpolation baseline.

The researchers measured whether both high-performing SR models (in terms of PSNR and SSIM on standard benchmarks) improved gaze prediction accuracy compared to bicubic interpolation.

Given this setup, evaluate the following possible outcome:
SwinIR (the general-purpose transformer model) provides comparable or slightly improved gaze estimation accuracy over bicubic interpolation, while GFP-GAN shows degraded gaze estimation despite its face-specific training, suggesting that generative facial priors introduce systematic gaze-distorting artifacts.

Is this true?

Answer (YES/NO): YES